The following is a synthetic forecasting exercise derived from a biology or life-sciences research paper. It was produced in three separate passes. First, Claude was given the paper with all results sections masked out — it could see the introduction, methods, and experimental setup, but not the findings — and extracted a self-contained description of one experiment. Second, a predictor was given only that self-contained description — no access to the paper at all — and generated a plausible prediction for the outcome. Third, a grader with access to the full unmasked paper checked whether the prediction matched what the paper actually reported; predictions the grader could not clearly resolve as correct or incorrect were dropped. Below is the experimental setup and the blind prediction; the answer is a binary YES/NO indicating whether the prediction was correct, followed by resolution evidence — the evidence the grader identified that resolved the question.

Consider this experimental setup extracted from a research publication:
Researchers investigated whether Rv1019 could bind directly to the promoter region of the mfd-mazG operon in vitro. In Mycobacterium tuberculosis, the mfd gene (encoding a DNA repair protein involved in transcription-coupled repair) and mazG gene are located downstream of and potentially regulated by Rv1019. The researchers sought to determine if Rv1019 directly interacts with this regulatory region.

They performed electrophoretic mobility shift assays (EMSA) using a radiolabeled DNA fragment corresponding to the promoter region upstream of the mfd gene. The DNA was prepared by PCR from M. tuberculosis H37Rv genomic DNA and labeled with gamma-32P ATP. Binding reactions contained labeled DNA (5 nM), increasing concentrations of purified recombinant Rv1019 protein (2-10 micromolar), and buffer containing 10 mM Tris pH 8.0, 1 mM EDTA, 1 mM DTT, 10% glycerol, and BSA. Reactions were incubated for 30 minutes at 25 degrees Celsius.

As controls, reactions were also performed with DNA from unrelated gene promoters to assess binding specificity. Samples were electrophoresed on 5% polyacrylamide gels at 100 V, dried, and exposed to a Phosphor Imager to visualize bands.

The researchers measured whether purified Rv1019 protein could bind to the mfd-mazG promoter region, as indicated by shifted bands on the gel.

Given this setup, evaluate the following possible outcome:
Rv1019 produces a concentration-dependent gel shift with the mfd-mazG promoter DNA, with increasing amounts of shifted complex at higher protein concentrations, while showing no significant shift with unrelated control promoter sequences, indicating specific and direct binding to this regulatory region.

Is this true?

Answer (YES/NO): YES